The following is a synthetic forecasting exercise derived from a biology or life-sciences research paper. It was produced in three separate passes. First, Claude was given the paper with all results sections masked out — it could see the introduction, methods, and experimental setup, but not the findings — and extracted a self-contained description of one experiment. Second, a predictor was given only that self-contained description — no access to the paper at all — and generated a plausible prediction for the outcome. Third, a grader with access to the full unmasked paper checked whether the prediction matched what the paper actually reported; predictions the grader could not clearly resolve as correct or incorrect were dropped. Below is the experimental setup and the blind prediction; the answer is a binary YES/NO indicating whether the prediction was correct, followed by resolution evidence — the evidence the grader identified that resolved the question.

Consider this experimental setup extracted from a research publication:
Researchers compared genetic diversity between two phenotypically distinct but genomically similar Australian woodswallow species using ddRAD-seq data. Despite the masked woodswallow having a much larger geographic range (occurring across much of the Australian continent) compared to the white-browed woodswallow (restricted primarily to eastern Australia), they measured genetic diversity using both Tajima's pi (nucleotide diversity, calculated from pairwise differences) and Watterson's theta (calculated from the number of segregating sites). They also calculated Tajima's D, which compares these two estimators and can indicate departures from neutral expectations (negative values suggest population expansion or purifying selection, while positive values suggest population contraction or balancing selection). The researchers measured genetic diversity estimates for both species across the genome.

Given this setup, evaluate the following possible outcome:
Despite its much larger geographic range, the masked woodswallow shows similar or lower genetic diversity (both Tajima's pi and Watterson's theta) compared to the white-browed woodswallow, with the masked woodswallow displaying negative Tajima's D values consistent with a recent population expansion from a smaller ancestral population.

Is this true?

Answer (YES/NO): YES